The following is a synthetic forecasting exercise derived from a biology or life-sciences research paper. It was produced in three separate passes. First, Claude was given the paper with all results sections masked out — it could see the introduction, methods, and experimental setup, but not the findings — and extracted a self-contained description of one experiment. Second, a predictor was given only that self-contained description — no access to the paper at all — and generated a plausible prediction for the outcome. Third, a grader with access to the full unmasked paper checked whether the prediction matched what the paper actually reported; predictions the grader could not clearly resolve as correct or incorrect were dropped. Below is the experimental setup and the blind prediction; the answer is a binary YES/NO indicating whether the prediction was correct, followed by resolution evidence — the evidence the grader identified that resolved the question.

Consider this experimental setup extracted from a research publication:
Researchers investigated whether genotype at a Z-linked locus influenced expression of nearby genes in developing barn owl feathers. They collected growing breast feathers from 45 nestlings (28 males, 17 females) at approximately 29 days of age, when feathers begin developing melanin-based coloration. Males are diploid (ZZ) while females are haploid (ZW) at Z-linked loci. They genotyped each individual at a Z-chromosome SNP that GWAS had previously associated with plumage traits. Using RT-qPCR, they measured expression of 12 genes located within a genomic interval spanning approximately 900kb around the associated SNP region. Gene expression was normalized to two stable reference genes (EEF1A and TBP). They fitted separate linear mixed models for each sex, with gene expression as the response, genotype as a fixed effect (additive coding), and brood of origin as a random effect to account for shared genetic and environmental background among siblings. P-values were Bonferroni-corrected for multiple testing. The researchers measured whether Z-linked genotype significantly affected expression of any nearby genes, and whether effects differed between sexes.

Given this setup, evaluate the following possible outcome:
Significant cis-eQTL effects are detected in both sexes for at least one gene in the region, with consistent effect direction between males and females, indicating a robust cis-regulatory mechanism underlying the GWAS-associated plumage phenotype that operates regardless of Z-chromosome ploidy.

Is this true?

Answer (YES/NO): NO